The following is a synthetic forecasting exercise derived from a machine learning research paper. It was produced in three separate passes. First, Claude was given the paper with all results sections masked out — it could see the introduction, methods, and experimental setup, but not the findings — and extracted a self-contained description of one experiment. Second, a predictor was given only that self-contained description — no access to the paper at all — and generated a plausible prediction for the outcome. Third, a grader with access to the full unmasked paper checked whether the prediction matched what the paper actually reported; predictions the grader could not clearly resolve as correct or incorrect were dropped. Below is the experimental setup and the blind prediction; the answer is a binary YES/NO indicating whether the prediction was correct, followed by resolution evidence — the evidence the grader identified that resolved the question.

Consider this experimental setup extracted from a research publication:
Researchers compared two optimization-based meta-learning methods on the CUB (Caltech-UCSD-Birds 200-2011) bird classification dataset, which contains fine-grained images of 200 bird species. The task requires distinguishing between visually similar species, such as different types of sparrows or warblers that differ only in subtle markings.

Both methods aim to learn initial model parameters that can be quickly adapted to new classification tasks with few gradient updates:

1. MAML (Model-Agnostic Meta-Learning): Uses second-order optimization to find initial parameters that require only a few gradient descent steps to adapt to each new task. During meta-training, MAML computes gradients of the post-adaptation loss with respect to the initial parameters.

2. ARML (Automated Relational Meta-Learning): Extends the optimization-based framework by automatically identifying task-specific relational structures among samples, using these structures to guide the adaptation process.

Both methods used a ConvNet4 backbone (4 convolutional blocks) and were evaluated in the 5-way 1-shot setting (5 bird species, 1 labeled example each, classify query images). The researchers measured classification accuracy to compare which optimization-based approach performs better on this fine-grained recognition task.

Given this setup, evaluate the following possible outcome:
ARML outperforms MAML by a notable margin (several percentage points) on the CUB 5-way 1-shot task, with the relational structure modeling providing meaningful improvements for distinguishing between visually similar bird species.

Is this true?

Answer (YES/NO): YES